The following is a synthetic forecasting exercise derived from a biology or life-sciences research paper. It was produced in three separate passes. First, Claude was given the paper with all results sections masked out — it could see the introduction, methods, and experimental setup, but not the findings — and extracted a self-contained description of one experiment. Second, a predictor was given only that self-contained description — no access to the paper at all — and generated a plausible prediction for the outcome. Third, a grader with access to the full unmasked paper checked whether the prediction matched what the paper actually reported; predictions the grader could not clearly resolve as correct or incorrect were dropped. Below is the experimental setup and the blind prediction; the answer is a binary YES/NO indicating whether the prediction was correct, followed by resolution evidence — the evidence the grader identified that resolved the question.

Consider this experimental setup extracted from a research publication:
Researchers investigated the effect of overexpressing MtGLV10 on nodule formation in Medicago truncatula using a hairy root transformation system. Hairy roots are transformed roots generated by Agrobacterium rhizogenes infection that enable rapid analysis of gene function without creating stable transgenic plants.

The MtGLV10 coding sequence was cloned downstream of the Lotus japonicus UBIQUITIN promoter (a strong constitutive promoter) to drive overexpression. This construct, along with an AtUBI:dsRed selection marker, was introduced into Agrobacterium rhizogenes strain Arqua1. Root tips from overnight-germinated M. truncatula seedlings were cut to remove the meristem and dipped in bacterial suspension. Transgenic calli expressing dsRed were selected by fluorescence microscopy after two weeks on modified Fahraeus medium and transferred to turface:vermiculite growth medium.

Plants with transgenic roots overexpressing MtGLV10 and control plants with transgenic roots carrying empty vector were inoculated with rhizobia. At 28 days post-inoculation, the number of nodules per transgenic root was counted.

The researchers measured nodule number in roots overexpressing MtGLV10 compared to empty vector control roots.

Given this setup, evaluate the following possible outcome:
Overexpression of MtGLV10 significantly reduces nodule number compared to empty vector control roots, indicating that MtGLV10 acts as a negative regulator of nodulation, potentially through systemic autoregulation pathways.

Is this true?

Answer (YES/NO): YES